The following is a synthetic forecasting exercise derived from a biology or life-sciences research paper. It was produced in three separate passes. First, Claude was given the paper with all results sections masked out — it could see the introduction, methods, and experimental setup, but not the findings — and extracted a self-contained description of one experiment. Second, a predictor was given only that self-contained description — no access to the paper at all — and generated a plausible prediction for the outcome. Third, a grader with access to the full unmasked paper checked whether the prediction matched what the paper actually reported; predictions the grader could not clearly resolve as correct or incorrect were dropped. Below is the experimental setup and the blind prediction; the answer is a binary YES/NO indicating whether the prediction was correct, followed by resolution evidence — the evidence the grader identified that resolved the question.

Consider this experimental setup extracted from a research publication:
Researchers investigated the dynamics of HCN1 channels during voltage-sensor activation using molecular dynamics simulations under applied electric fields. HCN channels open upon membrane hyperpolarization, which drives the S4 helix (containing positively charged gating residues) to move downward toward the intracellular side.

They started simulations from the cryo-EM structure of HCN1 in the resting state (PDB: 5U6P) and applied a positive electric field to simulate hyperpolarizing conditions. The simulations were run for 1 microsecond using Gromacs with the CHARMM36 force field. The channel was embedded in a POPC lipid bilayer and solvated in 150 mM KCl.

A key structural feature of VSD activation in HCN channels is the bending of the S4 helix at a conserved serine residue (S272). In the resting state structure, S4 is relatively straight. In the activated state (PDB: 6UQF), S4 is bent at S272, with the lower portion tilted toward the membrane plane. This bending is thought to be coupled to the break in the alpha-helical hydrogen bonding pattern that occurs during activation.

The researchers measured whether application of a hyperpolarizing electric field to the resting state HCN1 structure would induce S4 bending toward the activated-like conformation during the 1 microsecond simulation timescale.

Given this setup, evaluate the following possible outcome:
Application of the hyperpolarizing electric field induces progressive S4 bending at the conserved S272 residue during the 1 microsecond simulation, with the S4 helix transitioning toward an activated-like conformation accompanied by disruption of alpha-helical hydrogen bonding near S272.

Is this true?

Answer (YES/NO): YES